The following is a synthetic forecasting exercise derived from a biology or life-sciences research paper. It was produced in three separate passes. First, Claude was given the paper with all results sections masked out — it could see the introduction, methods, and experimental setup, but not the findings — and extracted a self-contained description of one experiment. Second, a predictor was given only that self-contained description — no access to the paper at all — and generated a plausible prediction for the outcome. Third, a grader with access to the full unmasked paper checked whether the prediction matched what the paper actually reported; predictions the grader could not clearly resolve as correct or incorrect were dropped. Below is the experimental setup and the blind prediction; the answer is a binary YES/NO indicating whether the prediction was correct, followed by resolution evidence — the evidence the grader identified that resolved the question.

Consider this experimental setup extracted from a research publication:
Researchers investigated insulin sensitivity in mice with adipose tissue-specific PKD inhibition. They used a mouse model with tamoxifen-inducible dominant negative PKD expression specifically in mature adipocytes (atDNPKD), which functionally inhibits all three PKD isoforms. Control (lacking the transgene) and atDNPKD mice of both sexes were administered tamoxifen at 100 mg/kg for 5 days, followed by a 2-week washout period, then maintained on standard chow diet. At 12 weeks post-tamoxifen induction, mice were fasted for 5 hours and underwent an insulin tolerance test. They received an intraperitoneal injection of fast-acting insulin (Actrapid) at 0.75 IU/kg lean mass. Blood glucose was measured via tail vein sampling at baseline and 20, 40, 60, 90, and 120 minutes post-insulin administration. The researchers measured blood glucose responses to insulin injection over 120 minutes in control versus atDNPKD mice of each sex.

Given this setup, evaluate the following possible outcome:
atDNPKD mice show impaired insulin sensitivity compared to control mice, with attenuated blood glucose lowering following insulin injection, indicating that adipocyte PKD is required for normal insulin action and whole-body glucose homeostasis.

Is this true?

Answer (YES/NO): NO